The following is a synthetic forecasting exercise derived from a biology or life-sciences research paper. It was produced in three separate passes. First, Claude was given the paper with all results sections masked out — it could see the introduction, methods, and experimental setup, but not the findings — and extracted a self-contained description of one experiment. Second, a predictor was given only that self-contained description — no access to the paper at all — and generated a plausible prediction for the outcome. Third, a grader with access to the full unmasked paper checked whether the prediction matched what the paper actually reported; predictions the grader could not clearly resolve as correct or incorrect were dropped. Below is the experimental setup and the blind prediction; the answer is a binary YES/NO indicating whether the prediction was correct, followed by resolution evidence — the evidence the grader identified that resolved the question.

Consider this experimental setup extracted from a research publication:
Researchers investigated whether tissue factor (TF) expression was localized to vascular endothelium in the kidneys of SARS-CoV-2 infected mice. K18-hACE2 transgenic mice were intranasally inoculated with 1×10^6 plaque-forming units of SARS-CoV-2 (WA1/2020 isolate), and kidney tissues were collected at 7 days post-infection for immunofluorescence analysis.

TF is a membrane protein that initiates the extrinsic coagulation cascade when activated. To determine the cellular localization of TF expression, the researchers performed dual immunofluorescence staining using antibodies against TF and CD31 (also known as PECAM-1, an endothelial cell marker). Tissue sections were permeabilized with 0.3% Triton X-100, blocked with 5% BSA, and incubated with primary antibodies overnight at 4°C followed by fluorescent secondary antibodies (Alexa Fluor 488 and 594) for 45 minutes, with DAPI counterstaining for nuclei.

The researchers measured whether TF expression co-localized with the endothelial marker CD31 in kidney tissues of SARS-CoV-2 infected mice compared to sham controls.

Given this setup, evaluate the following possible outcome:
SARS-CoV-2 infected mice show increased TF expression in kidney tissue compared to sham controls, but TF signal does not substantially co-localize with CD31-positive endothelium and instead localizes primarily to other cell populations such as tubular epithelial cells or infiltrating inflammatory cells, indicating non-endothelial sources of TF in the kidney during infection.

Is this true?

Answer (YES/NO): NO